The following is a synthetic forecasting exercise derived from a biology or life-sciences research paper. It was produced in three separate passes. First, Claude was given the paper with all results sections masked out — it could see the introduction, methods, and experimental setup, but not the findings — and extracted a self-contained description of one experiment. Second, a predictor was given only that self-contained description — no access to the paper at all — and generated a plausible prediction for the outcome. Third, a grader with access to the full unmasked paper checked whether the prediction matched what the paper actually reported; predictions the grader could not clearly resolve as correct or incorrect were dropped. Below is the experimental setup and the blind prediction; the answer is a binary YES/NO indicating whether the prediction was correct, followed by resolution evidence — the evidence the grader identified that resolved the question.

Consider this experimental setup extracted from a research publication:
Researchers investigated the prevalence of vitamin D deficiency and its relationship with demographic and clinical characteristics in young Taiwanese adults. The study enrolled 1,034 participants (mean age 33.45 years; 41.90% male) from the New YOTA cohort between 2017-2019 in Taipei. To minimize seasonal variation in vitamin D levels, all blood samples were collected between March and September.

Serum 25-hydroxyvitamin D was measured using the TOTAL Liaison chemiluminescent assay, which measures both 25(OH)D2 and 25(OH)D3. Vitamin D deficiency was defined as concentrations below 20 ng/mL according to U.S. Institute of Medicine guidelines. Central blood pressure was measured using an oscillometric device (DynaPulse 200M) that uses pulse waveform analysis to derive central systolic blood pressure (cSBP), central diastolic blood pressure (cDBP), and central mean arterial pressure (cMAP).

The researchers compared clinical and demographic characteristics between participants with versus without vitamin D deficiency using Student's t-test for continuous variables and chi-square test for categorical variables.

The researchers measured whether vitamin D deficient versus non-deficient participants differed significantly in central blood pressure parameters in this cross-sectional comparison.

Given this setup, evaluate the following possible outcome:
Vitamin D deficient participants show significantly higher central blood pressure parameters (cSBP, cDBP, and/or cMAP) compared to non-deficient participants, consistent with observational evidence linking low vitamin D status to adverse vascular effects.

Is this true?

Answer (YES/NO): YES